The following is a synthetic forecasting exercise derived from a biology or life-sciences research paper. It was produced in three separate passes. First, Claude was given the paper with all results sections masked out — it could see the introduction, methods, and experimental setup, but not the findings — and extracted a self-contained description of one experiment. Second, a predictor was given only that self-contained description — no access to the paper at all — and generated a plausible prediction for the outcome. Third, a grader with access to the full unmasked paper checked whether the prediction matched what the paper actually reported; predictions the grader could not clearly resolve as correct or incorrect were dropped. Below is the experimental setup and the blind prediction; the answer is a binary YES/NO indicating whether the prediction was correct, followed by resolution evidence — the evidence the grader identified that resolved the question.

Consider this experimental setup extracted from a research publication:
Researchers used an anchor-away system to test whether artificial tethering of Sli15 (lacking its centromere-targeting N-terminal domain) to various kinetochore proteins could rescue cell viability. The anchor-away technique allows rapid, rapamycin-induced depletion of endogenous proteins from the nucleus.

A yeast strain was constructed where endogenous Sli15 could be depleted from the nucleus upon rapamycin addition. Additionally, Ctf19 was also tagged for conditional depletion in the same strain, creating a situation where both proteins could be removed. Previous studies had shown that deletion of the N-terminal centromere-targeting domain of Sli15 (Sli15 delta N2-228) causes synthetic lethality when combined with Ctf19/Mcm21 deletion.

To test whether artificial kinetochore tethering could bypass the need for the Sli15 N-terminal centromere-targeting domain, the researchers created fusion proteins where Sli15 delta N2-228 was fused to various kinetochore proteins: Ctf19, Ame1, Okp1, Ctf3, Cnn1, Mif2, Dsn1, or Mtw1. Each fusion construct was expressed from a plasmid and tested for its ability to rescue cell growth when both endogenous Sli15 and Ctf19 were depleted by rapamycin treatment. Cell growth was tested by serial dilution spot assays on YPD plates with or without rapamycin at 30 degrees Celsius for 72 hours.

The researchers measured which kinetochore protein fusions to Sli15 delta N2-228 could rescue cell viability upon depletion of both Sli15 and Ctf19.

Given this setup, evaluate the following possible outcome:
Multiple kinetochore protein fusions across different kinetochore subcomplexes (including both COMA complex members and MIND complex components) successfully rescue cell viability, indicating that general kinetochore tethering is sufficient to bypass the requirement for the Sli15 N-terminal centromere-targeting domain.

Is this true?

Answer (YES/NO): NO